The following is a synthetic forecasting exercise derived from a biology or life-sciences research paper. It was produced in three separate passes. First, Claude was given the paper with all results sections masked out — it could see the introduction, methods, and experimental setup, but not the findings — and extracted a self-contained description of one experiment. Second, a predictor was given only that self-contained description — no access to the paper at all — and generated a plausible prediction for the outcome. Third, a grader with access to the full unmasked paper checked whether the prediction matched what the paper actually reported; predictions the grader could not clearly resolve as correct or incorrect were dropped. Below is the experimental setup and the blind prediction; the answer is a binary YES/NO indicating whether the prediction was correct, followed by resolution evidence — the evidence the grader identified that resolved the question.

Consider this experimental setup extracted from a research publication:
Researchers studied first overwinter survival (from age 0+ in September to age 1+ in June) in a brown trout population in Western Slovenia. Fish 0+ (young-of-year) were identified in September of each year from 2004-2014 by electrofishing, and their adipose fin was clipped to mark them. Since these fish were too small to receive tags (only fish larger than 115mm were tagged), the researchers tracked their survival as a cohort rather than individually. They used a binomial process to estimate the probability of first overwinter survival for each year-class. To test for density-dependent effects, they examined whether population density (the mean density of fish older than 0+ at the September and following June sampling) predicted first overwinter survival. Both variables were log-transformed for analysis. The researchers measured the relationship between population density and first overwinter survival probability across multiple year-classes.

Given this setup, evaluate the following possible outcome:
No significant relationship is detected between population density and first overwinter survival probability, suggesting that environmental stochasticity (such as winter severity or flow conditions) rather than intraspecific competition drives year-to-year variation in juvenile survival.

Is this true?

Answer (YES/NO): NO